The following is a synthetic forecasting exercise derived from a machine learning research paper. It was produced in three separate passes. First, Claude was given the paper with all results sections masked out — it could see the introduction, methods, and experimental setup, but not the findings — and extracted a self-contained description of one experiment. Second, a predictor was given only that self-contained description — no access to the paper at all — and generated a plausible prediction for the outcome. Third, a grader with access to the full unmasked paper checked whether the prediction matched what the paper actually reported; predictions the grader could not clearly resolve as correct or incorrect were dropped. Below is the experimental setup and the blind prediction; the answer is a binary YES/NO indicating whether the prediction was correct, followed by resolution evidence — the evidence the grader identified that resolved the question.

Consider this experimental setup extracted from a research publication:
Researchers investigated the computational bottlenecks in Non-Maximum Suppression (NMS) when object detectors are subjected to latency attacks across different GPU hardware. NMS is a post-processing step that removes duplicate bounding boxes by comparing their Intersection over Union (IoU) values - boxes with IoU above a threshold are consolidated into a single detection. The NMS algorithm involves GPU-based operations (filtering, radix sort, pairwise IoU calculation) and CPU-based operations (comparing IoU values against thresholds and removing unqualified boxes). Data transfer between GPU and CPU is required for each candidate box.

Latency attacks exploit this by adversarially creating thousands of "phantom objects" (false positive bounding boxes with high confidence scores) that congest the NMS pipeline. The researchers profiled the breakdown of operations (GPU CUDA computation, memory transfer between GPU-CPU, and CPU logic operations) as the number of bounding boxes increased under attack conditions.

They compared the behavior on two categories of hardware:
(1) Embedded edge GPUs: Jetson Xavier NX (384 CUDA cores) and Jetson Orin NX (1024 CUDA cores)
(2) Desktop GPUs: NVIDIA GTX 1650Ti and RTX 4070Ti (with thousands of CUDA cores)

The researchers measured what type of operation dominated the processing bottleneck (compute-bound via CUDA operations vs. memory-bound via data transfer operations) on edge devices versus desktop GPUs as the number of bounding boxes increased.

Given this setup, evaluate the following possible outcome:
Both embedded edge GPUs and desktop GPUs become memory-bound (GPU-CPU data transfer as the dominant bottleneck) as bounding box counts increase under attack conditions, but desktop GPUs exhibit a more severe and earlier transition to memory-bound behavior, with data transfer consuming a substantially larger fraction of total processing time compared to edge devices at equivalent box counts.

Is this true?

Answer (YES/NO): NO